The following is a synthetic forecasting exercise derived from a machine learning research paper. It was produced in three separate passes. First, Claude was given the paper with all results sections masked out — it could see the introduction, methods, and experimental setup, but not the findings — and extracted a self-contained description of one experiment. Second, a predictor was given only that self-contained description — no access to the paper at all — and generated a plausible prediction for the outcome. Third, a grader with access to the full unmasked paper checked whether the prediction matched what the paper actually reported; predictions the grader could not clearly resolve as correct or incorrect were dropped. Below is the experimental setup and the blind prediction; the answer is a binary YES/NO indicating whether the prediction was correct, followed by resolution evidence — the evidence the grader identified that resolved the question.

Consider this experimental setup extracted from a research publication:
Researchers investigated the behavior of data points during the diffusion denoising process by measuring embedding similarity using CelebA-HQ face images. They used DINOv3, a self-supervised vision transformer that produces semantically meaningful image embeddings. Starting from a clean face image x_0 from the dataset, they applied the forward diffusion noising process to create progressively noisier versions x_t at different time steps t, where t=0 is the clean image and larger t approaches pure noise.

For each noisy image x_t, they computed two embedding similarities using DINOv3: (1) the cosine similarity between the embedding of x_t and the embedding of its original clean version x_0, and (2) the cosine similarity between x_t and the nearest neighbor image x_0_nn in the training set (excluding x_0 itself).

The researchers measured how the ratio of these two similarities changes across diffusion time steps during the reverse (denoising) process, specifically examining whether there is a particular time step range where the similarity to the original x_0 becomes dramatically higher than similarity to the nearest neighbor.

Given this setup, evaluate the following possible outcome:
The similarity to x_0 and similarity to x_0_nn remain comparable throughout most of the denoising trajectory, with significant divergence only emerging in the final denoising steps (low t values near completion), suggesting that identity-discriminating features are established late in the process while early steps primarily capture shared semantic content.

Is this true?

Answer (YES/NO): YES